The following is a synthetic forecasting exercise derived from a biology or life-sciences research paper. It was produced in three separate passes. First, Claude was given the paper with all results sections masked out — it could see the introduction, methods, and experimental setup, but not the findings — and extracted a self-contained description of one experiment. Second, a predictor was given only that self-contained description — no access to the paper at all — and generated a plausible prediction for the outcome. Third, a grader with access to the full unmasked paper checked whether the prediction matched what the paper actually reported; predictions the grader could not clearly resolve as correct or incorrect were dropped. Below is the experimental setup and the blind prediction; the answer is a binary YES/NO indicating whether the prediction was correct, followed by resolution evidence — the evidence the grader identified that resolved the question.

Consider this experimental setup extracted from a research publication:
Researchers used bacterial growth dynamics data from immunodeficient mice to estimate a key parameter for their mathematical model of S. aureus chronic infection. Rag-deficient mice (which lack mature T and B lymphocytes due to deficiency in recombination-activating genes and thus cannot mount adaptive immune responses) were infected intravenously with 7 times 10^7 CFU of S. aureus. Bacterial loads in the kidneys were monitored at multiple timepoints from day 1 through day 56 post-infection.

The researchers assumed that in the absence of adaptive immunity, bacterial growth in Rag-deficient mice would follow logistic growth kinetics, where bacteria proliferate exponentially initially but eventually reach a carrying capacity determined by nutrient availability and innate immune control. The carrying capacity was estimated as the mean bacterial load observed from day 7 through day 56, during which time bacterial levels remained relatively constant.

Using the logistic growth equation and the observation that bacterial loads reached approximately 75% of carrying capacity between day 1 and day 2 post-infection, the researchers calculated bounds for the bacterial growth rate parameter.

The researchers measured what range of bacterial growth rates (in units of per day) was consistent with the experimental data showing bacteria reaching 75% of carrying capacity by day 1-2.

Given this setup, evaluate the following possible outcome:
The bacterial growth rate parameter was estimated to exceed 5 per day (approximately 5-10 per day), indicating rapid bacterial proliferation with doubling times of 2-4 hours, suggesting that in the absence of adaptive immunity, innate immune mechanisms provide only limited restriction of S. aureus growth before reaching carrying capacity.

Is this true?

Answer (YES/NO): NO